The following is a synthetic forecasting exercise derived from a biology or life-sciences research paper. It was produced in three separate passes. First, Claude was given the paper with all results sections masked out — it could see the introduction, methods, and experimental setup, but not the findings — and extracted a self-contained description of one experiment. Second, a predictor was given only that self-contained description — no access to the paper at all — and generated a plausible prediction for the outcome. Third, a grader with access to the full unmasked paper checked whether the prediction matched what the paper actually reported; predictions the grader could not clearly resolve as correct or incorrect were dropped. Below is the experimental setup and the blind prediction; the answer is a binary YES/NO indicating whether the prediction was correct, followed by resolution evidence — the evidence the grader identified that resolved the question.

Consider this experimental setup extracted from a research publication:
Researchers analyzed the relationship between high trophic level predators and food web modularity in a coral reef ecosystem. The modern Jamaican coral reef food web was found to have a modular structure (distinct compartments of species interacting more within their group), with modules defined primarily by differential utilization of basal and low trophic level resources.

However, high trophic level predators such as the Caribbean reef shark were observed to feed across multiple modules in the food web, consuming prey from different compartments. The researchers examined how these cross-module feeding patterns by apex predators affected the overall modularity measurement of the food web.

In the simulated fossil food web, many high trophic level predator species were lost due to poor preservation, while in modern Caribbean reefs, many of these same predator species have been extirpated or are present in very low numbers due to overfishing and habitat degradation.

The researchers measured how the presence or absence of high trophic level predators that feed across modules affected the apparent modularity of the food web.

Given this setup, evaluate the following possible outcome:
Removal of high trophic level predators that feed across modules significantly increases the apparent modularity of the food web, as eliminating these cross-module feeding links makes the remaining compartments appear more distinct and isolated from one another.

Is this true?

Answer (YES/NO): YES